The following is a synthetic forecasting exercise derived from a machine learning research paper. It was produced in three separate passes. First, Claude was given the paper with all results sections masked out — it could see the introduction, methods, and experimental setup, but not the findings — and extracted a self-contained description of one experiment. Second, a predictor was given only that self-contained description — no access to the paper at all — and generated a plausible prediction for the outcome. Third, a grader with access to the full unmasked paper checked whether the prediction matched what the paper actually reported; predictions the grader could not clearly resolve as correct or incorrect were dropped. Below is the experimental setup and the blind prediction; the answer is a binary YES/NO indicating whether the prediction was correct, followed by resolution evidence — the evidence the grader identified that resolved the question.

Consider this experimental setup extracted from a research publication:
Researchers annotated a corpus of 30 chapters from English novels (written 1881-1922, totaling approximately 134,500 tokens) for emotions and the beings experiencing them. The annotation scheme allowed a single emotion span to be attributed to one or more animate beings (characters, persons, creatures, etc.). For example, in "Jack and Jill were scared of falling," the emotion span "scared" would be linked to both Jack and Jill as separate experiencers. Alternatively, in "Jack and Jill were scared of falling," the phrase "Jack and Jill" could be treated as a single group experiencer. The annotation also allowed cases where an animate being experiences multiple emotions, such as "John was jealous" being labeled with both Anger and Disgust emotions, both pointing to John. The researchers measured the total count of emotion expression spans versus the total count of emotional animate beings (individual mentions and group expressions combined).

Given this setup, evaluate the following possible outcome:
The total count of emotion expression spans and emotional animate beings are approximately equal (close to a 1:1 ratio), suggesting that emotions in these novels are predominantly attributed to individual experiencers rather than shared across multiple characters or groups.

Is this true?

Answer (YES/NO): NO